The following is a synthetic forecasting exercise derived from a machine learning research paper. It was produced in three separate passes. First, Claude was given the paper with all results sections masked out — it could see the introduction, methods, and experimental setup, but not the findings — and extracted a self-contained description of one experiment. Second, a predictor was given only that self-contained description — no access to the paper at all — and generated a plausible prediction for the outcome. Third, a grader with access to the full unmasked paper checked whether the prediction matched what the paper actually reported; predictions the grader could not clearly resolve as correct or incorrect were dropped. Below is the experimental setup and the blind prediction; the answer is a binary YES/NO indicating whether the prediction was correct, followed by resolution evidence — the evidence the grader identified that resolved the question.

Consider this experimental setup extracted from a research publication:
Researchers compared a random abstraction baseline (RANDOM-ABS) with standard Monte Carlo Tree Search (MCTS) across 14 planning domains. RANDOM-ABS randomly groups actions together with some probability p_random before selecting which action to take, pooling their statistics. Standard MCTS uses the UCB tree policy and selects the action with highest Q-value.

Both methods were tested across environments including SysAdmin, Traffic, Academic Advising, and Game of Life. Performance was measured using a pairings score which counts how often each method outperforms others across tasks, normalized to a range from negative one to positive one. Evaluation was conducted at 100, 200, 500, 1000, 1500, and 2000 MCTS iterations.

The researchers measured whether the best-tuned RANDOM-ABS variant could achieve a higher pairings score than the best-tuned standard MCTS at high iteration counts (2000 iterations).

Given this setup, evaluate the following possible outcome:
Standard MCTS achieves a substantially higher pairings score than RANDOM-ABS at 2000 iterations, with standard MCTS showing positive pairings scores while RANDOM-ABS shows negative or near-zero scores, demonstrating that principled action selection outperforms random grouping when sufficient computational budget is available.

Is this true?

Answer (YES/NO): NO